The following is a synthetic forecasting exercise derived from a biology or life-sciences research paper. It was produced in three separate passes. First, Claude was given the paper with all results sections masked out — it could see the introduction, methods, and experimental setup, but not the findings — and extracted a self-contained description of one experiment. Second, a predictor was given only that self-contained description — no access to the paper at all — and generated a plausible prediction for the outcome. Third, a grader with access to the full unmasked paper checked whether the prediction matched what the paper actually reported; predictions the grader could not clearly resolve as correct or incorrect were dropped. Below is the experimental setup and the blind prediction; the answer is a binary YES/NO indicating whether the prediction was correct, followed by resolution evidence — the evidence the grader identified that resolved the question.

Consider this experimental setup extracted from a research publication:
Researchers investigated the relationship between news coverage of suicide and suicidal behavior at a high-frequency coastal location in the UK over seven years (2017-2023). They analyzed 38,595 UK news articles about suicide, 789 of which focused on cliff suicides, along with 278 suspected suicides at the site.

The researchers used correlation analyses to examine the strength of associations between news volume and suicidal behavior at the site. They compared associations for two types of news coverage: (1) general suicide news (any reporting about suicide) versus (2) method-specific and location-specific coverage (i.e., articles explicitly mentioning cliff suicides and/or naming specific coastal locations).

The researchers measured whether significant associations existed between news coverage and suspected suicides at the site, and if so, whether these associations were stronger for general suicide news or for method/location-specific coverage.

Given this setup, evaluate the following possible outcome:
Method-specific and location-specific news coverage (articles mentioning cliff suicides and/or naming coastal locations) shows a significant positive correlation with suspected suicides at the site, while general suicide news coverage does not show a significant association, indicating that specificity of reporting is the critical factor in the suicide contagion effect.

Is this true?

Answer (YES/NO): NO